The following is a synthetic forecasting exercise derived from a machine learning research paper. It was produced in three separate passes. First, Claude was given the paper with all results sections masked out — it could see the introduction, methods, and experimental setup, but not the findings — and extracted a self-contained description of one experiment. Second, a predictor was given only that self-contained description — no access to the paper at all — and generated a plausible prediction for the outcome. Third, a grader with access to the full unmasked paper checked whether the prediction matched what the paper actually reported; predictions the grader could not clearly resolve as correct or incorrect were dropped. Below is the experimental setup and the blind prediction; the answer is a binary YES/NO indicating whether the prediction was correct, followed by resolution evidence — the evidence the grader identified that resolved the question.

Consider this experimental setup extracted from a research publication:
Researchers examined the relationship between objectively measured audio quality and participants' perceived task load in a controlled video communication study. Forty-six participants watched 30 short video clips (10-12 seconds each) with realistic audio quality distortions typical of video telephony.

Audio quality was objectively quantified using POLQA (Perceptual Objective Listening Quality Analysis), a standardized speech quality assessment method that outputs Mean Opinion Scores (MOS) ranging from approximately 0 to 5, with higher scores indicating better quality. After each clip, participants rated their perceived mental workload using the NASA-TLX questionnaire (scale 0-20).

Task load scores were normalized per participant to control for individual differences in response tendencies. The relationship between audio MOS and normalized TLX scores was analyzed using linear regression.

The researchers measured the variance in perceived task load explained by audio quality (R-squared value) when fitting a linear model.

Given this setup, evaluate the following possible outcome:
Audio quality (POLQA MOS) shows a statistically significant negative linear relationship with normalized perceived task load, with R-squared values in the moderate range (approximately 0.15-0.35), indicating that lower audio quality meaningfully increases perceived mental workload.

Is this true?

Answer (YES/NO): YES